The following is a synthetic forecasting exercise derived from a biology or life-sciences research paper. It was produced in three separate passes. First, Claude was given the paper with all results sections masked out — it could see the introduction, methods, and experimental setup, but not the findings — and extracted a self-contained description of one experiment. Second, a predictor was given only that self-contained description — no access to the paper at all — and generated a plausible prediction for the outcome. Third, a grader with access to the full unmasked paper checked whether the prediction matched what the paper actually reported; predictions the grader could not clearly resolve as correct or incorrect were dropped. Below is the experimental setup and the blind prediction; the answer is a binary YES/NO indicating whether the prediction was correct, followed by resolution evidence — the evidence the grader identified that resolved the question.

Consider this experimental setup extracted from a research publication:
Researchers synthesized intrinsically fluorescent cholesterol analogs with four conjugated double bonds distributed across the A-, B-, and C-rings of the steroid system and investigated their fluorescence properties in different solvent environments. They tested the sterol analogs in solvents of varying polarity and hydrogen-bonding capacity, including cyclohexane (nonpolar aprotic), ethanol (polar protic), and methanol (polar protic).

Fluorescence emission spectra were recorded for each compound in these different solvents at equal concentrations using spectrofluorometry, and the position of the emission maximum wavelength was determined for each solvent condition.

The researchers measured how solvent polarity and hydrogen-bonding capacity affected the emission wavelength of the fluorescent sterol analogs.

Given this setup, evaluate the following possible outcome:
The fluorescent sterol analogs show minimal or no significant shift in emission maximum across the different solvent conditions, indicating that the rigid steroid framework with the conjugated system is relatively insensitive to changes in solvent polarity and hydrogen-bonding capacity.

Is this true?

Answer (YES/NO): NO